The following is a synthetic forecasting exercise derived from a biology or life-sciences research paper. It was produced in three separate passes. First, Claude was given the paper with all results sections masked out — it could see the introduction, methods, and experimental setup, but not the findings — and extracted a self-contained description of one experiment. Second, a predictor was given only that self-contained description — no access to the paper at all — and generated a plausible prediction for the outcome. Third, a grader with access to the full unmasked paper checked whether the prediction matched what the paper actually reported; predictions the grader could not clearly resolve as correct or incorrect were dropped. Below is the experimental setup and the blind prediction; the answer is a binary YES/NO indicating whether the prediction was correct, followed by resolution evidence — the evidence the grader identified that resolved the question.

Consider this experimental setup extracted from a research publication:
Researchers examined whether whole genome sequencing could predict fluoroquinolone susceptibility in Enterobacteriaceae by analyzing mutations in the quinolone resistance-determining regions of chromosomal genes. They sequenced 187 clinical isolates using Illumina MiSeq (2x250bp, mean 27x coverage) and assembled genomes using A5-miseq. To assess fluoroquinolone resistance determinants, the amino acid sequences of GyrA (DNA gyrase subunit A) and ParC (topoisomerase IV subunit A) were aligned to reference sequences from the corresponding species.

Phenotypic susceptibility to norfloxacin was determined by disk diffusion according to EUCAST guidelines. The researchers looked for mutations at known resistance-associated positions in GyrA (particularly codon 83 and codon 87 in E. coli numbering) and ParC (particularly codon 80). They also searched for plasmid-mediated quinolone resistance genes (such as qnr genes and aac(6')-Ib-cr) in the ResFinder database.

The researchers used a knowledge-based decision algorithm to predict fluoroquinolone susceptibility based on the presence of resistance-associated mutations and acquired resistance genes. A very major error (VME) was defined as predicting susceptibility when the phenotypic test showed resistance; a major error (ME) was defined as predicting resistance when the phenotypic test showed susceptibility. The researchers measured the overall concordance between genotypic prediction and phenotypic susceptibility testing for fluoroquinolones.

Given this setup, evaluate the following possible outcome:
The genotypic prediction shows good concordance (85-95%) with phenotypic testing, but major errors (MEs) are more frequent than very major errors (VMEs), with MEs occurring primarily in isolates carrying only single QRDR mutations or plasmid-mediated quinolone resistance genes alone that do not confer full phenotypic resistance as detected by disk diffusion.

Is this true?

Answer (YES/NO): NO